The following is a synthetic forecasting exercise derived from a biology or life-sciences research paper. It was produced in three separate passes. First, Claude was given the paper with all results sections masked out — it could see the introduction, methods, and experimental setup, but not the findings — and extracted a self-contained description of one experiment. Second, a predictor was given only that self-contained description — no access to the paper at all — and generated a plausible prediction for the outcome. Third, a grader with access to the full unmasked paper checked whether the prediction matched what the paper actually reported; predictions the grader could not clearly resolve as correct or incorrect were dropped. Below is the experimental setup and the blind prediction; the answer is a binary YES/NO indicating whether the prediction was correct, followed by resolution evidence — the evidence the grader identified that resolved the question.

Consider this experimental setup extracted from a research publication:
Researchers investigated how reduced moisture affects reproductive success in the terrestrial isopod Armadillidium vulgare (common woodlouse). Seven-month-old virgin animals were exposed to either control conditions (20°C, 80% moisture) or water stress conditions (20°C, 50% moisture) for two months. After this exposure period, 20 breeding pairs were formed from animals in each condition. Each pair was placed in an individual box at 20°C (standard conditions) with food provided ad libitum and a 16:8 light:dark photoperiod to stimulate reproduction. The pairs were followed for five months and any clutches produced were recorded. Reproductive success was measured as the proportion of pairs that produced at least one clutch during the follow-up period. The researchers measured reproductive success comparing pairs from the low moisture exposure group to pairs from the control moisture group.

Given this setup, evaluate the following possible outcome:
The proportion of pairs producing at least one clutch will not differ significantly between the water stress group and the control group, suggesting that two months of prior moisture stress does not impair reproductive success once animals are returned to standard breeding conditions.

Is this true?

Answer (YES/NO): NO